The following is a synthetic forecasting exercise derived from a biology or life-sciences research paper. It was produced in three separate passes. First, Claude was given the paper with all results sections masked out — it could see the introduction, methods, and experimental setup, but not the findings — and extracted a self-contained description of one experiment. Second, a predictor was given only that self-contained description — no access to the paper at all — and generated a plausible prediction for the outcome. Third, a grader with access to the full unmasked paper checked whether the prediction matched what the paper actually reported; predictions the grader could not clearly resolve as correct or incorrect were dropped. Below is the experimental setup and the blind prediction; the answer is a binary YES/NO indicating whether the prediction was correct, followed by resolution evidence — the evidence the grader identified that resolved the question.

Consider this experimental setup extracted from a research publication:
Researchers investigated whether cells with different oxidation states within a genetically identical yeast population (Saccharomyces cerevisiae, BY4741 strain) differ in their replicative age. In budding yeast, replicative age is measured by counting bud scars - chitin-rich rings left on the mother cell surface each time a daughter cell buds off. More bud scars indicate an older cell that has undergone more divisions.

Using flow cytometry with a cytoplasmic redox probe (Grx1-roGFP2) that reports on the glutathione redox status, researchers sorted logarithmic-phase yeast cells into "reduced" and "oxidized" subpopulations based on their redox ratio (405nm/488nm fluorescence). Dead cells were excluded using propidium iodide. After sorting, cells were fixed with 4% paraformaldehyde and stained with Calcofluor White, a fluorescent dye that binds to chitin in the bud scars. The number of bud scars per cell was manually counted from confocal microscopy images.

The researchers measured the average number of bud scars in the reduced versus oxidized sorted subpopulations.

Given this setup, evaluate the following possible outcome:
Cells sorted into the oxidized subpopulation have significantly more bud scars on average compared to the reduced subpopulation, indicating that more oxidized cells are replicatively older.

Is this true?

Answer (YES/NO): YES